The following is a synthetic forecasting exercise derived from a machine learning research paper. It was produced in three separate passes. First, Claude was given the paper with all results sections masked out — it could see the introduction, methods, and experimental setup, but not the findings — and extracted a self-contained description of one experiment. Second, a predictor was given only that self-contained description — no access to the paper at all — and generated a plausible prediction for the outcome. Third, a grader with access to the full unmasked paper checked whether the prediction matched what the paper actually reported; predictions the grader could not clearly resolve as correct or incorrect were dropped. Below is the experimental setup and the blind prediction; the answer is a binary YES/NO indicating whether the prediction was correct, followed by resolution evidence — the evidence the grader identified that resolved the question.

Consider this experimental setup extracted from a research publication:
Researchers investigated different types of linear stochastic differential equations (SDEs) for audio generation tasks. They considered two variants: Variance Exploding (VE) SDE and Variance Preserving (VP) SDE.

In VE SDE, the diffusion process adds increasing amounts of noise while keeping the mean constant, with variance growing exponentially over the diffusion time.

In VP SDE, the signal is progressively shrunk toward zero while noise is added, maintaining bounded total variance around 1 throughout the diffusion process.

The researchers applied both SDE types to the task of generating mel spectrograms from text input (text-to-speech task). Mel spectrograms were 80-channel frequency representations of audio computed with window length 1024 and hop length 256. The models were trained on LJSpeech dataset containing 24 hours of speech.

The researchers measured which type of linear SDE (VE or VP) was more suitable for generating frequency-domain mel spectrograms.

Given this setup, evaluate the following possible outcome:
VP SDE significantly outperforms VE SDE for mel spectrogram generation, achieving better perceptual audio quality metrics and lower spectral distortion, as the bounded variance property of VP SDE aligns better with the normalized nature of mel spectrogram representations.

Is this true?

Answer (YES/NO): NO